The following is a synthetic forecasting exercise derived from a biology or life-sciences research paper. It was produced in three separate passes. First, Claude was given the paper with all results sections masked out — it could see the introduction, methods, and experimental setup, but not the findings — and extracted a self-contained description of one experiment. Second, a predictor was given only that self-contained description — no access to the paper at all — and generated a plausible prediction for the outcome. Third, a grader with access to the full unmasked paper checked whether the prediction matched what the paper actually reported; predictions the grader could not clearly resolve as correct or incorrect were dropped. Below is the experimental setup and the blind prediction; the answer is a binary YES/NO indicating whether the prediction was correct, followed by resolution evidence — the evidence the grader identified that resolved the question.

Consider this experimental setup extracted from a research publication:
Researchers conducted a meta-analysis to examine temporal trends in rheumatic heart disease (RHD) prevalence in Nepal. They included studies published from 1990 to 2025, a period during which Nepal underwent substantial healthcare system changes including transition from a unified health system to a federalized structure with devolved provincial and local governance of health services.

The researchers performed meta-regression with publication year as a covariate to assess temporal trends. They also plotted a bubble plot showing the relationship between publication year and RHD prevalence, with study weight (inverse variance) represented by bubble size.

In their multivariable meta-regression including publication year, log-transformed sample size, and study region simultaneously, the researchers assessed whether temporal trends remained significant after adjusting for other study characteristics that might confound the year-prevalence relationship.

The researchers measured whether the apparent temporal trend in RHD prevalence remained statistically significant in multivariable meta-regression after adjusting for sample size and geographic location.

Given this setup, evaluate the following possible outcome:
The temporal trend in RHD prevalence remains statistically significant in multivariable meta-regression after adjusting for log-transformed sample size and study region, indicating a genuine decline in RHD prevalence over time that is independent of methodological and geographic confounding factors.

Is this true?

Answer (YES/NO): NO